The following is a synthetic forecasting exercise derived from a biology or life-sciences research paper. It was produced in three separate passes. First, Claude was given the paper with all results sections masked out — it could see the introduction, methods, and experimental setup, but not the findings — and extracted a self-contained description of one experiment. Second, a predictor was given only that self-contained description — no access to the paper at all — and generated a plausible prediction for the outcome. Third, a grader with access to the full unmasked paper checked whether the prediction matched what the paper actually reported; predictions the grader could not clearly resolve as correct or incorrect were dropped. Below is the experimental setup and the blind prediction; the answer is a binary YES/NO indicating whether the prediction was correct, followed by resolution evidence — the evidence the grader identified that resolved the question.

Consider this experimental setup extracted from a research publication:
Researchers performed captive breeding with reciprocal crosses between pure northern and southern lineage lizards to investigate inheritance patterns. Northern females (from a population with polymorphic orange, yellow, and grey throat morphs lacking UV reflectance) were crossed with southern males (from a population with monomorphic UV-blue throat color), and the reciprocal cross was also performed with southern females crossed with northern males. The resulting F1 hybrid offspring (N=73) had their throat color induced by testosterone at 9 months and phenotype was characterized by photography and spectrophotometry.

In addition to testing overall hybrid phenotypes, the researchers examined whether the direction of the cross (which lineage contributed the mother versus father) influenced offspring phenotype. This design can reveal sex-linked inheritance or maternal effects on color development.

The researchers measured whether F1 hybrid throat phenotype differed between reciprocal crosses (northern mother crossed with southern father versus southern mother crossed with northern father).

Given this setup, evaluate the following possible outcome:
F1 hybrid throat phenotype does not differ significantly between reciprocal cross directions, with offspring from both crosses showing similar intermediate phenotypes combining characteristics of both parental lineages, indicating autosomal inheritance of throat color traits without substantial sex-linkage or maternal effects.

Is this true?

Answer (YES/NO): YES